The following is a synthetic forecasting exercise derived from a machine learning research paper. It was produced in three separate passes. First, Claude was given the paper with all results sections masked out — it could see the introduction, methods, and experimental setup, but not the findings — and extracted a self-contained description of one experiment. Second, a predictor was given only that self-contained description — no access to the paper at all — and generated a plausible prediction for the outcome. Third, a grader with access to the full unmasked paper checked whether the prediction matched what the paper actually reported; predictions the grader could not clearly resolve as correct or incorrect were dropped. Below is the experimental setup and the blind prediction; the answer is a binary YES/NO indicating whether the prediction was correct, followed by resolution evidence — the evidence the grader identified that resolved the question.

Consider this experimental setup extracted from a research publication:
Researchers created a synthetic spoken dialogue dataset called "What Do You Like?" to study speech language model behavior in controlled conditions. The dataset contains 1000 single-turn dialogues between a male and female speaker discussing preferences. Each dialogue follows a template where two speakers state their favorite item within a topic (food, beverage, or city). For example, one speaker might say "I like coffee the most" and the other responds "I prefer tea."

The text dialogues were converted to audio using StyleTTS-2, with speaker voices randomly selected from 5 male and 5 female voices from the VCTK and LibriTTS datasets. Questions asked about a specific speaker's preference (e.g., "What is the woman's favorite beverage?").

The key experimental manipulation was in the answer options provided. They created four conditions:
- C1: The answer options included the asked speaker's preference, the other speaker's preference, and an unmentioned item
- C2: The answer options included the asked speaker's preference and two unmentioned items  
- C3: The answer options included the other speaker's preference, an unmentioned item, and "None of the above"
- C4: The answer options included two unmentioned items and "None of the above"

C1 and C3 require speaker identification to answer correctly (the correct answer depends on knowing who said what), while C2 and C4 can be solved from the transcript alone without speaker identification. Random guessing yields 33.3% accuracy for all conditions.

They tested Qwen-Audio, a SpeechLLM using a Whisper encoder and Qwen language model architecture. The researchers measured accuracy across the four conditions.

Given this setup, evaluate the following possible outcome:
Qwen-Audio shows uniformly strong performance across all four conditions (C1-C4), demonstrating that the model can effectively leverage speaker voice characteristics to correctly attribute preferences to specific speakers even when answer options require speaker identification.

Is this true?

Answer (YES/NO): NO